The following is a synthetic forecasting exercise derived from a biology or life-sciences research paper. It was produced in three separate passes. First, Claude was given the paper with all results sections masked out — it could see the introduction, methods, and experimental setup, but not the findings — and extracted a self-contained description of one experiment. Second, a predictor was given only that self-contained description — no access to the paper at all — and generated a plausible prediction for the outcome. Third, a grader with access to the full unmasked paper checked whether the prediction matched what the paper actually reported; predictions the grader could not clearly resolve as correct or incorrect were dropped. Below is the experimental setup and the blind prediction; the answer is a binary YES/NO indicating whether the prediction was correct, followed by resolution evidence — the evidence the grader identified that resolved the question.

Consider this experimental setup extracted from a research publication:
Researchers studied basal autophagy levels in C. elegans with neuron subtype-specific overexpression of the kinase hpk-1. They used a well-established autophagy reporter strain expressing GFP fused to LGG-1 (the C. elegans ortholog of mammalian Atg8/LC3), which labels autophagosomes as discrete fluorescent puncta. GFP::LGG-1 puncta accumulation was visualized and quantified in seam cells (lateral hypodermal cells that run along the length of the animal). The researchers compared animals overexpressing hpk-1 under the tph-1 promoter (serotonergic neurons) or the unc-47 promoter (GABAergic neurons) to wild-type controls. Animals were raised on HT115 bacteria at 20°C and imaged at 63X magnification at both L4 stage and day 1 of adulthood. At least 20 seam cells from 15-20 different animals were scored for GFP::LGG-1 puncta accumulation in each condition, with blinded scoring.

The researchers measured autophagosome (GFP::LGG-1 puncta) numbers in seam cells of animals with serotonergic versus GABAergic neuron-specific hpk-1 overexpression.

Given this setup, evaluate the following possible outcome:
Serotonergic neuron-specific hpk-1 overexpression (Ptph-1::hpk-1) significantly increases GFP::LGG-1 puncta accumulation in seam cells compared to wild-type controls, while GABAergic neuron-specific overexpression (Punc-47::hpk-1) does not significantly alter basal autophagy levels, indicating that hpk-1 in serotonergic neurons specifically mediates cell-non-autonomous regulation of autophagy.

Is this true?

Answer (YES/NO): NO